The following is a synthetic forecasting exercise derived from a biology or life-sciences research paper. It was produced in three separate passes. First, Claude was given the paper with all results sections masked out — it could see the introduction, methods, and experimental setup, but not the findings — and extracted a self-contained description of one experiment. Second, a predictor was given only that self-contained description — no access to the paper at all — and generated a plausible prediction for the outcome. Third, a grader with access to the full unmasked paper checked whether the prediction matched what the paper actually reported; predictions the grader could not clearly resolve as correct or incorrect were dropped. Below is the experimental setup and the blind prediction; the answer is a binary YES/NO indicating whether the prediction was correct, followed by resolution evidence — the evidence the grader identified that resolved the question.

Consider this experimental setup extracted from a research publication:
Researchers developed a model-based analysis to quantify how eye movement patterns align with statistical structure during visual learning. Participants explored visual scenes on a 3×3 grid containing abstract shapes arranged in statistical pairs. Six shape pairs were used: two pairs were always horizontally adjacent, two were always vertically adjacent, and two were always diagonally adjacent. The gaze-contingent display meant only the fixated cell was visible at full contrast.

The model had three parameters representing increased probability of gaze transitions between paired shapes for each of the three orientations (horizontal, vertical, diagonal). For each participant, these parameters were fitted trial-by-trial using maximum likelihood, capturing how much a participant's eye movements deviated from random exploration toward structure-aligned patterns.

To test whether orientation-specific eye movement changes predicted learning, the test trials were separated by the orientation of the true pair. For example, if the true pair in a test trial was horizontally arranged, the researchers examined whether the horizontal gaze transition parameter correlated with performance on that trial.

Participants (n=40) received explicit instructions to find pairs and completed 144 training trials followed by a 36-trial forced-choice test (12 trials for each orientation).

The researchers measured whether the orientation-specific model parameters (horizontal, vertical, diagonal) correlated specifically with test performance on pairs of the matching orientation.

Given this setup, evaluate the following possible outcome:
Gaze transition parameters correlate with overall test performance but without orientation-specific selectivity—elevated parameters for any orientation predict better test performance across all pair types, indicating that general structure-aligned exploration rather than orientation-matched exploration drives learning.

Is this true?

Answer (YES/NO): NO